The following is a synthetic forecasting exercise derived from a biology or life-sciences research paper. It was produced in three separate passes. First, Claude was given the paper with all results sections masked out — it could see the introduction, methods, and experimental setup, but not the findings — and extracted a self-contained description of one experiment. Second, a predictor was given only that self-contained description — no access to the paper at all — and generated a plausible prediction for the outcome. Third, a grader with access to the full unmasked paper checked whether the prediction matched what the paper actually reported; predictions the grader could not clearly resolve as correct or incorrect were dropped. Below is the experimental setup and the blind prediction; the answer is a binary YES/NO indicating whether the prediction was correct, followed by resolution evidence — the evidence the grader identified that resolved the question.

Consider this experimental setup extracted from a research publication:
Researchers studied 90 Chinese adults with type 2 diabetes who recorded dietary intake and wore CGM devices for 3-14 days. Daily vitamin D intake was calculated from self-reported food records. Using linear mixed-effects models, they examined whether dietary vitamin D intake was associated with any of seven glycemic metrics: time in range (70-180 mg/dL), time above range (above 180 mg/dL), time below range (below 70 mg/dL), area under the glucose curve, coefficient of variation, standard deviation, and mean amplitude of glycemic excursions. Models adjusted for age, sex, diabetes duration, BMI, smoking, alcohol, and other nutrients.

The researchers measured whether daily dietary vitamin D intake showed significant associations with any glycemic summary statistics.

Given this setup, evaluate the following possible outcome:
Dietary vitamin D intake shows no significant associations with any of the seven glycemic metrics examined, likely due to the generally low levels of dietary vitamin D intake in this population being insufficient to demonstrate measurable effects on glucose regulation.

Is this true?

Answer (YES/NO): NO